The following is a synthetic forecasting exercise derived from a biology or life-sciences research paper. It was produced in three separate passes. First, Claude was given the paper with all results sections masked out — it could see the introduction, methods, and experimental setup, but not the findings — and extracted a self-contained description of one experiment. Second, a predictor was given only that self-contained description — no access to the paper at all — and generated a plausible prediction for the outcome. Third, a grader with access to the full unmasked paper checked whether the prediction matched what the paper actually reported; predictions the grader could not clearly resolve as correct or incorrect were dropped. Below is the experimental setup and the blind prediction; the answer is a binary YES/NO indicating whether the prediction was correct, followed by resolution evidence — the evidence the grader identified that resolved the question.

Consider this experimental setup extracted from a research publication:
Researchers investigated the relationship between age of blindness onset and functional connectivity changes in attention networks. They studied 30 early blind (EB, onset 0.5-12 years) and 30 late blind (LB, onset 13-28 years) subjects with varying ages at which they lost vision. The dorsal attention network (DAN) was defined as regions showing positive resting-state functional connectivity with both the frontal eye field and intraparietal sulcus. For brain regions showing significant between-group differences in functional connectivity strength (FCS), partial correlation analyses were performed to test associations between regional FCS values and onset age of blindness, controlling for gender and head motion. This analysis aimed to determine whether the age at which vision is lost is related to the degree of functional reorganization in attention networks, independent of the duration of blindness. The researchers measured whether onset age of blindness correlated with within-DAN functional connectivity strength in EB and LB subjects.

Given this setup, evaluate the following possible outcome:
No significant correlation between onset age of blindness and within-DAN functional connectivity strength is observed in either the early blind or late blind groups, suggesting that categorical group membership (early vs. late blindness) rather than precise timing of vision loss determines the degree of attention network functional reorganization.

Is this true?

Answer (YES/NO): NO